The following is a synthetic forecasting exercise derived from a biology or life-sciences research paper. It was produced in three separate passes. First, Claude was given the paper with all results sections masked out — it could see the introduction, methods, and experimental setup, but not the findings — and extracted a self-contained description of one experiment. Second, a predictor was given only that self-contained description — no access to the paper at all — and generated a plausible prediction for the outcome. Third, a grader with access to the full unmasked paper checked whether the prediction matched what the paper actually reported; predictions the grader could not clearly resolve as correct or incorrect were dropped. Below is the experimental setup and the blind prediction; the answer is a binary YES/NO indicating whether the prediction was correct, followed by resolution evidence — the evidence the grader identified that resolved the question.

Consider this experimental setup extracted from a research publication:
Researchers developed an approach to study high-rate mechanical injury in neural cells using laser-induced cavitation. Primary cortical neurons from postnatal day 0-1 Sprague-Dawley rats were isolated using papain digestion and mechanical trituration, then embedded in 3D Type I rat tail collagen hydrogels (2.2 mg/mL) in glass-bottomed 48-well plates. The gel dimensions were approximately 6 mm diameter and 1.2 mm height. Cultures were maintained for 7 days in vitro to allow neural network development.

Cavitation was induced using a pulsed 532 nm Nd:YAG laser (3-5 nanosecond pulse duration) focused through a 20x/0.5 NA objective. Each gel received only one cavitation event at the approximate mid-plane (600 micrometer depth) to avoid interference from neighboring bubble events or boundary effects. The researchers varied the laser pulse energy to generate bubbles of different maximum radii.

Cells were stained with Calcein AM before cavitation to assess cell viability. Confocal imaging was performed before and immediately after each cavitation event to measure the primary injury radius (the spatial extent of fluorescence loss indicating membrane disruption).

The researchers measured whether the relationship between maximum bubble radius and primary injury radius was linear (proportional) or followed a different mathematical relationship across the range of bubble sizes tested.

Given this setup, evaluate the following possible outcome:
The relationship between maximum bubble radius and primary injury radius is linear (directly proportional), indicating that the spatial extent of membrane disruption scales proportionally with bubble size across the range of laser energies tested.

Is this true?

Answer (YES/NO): YES